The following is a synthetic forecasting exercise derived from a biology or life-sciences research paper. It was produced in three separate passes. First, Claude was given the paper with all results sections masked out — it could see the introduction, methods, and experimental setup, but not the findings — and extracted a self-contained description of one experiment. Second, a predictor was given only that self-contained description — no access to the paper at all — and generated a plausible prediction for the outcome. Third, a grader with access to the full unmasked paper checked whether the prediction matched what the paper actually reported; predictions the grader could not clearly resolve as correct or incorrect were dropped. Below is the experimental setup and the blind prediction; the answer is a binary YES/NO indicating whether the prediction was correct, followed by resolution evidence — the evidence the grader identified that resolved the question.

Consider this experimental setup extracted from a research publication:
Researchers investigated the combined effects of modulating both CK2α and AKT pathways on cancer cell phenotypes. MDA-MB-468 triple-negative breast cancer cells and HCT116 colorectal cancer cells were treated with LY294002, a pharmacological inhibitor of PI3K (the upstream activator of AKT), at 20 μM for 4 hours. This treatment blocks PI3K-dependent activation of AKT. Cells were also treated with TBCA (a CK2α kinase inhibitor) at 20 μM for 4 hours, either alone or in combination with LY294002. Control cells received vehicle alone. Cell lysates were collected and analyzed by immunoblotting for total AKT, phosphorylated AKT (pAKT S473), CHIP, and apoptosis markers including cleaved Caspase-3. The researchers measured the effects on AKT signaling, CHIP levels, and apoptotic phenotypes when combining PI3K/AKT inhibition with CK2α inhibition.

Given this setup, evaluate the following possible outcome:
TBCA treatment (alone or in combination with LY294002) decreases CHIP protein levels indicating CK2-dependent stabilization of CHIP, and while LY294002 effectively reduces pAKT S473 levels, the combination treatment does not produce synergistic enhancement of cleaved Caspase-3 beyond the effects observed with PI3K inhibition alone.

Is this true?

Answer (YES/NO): NO